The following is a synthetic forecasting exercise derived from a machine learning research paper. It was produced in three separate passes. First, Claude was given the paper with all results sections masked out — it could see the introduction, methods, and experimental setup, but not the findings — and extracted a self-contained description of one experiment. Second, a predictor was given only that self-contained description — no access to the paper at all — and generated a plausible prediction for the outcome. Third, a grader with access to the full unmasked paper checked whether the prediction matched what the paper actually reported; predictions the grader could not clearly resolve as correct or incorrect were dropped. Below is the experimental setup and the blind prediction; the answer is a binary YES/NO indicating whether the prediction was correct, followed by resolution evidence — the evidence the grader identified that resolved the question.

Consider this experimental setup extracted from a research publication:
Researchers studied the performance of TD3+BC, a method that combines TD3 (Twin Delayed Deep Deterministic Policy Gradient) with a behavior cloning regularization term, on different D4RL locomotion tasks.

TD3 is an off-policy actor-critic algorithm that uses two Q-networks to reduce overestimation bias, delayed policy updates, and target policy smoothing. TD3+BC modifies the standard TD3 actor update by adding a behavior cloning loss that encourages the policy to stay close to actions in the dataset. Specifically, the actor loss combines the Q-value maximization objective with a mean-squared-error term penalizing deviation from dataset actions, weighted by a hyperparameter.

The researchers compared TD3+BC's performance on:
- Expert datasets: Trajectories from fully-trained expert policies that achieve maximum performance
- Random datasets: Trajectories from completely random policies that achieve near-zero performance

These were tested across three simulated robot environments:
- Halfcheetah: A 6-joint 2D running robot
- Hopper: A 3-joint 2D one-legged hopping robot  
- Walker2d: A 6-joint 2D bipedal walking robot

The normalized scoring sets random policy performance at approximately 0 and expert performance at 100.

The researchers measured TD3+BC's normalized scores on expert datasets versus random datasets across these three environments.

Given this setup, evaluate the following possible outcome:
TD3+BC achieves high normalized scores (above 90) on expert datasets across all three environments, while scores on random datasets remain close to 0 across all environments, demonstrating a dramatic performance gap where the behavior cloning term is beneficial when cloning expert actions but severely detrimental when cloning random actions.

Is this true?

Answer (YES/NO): NO